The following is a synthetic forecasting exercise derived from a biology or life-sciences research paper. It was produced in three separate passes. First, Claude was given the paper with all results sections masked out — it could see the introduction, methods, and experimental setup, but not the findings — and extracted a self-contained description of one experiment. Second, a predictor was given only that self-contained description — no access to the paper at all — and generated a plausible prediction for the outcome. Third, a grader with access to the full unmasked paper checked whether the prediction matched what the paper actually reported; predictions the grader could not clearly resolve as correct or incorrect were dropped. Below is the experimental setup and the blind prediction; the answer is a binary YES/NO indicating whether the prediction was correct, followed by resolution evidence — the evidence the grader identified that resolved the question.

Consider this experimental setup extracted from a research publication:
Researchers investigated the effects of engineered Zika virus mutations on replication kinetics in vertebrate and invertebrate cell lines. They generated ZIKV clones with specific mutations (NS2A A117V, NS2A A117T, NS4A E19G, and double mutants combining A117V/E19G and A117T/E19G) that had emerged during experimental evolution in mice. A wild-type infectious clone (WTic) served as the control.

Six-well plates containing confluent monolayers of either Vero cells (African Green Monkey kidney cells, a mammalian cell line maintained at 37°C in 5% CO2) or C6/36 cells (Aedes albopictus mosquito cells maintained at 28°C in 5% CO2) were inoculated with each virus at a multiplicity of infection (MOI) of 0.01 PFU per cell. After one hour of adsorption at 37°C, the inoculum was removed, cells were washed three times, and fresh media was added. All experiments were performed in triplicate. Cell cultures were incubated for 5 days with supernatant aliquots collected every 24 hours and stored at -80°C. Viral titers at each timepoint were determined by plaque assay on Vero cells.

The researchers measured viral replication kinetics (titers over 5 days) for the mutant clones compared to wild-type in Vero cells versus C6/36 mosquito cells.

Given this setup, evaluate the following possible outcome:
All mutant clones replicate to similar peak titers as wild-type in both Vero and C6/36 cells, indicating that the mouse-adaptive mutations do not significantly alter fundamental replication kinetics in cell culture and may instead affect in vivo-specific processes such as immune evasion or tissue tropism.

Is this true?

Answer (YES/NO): YES